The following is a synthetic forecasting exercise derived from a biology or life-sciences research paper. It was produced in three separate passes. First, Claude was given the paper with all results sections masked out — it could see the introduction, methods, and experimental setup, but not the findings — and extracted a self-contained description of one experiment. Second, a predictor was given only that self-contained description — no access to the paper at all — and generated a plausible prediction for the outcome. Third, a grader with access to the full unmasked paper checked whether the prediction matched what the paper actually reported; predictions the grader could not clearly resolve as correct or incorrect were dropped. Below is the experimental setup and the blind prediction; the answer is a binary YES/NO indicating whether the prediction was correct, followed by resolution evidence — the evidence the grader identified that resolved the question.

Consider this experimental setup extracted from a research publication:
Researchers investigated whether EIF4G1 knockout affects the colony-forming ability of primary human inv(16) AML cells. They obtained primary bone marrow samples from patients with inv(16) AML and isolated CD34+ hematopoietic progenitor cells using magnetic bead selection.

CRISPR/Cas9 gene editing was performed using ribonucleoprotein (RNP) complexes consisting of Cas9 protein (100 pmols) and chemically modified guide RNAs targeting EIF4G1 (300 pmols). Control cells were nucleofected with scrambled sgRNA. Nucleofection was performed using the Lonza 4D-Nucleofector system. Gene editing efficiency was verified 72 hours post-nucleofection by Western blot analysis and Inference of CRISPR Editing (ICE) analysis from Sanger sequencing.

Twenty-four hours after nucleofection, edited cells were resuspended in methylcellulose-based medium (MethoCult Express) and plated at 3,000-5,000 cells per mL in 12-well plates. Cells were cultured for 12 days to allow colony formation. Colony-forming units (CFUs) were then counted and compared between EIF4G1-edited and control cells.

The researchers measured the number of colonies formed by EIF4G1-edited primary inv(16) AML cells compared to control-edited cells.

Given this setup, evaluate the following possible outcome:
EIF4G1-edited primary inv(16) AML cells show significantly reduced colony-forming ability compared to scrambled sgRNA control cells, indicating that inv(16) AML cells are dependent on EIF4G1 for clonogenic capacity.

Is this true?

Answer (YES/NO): YES